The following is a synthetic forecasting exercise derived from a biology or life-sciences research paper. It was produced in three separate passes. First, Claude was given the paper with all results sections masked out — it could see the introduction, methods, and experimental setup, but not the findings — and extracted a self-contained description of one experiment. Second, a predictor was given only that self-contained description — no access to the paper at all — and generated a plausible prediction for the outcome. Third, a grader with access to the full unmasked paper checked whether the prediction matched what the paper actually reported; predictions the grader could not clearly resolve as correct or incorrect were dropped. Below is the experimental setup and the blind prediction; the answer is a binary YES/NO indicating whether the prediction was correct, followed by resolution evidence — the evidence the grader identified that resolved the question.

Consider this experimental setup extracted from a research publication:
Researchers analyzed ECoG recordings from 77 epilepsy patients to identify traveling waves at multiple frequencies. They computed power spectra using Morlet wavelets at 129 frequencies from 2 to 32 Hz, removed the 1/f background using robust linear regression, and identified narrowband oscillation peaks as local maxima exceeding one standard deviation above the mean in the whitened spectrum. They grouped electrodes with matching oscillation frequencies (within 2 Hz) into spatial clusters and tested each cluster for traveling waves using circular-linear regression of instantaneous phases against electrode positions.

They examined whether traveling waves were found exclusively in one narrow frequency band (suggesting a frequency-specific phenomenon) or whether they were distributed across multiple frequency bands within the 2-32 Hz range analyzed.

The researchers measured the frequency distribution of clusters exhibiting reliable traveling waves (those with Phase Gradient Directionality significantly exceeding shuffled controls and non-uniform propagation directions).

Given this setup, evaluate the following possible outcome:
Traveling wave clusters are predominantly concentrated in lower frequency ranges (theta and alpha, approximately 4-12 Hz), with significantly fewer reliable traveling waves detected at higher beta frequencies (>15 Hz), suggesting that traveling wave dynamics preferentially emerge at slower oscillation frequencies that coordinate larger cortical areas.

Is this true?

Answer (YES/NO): YES